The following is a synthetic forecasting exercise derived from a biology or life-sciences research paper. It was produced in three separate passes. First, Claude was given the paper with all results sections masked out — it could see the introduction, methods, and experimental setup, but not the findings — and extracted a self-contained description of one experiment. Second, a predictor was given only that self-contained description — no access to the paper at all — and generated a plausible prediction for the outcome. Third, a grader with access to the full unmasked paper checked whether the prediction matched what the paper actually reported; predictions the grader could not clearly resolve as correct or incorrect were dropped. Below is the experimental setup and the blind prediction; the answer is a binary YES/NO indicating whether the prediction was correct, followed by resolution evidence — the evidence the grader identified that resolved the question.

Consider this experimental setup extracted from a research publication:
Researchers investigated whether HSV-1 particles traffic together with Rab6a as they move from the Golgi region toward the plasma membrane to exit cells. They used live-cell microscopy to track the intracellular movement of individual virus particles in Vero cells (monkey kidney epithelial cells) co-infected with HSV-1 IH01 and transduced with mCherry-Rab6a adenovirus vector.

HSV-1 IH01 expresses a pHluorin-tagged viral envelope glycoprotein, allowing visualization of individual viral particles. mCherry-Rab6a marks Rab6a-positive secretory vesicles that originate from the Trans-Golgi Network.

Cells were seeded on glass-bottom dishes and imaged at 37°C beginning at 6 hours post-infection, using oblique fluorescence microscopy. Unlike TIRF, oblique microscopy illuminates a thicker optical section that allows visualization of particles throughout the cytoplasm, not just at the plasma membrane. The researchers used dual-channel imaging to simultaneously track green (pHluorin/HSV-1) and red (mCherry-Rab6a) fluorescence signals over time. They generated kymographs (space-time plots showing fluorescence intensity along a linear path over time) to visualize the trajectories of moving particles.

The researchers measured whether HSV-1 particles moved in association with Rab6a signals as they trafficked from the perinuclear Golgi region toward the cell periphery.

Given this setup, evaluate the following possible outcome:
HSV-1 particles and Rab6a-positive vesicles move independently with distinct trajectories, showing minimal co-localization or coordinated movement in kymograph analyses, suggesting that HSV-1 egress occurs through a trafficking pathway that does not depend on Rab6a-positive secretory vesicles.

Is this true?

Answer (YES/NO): NO